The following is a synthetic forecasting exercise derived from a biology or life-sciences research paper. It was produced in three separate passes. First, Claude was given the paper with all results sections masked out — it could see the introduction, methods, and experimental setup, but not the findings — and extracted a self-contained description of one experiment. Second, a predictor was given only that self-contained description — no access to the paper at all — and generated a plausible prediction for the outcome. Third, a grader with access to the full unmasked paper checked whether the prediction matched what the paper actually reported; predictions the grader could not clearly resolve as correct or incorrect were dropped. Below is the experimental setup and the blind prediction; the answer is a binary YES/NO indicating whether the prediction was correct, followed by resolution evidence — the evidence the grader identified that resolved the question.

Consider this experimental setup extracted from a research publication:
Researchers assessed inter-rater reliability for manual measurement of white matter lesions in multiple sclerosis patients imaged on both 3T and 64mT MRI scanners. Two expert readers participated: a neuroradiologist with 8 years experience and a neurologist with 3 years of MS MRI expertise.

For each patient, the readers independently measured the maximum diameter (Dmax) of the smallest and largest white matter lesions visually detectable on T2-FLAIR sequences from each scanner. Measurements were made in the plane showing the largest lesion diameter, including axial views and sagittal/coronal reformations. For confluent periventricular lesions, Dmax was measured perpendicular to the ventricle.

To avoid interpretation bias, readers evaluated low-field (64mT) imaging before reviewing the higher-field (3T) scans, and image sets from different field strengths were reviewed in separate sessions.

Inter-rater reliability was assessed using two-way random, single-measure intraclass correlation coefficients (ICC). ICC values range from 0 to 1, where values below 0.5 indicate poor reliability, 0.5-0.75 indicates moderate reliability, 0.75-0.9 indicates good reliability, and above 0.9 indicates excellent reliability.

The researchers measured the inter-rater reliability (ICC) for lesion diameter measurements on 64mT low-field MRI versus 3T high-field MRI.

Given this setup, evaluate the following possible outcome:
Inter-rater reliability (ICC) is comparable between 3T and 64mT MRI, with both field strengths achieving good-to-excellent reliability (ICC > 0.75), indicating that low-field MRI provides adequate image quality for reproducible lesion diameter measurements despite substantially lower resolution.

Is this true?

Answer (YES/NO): NO